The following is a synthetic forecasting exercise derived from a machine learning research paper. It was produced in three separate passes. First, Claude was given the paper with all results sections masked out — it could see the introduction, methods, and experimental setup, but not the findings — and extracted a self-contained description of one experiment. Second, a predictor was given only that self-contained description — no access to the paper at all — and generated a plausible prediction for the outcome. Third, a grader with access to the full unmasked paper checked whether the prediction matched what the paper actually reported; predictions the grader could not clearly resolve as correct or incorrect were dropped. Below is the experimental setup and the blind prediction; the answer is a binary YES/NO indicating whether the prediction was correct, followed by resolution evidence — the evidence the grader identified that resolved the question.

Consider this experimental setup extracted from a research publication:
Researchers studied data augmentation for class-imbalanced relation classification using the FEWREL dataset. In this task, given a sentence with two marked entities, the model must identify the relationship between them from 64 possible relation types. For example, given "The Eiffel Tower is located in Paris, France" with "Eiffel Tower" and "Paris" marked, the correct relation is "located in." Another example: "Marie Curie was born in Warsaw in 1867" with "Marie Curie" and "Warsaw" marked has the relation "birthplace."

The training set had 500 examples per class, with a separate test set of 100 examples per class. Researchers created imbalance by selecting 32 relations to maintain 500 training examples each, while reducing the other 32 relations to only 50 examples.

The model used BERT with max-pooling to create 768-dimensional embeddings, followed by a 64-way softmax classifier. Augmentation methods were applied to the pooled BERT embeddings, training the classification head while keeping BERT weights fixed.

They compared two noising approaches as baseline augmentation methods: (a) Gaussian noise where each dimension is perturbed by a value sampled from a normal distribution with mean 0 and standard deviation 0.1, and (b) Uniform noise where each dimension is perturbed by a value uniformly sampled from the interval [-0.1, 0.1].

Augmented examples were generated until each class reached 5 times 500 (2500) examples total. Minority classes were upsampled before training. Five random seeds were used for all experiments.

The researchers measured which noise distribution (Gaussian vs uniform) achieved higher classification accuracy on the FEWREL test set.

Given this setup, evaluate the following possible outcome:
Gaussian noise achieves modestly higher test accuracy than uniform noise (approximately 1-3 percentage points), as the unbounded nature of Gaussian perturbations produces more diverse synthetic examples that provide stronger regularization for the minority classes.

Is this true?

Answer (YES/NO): YES